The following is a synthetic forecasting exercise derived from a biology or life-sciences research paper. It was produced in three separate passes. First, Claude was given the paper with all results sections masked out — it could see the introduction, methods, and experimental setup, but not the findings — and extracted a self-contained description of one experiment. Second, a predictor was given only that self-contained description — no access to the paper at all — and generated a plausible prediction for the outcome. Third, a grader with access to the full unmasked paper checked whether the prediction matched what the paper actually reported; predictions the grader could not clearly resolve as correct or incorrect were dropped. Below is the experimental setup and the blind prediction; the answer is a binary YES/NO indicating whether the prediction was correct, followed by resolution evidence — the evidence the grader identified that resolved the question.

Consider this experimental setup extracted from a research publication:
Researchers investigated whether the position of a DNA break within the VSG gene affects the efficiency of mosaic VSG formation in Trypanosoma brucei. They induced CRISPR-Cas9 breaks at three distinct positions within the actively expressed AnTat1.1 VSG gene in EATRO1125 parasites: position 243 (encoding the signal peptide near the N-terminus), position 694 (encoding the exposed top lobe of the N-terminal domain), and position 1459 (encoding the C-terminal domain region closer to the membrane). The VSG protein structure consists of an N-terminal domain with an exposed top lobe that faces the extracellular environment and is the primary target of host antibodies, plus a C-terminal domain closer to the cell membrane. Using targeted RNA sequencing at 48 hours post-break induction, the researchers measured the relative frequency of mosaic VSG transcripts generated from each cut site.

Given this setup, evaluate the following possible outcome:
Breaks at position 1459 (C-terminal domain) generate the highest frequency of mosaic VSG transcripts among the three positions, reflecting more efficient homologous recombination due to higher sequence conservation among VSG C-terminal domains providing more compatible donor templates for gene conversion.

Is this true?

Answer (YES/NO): NO